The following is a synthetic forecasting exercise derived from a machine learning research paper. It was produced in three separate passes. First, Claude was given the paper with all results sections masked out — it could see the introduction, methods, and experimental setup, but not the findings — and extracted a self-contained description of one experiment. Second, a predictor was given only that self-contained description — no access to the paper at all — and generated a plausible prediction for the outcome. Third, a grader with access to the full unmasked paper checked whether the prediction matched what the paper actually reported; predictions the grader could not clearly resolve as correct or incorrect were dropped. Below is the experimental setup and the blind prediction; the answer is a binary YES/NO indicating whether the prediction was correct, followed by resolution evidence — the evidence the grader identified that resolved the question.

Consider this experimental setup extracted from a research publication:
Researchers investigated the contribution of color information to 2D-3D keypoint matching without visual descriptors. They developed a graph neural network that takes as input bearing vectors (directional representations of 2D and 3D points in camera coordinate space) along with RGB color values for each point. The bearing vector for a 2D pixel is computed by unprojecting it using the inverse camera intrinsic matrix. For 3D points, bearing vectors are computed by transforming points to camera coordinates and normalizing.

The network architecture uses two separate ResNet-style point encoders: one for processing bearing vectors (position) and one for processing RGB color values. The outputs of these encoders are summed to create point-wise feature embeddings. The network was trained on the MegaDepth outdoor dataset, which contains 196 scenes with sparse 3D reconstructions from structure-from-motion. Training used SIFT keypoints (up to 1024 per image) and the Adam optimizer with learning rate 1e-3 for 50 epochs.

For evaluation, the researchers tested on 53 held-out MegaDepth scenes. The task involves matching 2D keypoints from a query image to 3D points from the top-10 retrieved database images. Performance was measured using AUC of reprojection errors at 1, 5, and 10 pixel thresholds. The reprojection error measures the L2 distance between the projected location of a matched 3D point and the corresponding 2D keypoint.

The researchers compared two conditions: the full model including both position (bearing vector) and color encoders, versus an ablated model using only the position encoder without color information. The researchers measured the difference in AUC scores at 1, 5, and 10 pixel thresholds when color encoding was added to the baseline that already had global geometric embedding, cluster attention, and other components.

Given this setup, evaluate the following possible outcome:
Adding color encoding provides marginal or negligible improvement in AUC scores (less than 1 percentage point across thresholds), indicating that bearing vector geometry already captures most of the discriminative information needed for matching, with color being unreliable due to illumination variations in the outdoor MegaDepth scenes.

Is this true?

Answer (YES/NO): NO